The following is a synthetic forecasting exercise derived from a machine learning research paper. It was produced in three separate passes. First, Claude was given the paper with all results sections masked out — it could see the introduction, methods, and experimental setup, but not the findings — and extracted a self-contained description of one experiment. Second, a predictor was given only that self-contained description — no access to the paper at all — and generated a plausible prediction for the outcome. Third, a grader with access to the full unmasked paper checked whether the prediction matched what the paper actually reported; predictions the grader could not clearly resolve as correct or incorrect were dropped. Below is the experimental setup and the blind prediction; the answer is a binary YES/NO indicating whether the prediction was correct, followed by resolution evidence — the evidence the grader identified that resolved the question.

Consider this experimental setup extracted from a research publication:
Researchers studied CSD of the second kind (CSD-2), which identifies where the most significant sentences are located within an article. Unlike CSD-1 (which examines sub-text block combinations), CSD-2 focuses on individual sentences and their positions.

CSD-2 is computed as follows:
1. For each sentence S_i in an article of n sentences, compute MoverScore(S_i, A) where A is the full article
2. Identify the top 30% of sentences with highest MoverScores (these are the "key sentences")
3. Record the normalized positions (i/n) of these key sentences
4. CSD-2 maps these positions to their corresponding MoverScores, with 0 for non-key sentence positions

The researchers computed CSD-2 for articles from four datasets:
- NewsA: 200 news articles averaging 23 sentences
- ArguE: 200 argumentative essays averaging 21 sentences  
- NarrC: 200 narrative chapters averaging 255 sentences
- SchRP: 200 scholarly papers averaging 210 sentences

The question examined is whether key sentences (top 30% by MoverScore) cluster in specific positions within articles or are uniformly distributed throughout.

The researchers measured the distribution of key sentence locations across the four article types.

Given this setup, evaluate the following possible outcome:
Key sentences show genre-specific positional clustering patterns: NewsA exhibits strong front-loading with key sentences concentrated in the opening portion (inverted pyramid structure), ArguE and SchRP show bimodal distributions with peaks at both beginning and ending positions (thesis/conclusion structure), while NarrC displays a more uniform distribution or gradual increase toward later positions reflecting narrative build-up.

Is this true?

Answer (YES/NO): NO